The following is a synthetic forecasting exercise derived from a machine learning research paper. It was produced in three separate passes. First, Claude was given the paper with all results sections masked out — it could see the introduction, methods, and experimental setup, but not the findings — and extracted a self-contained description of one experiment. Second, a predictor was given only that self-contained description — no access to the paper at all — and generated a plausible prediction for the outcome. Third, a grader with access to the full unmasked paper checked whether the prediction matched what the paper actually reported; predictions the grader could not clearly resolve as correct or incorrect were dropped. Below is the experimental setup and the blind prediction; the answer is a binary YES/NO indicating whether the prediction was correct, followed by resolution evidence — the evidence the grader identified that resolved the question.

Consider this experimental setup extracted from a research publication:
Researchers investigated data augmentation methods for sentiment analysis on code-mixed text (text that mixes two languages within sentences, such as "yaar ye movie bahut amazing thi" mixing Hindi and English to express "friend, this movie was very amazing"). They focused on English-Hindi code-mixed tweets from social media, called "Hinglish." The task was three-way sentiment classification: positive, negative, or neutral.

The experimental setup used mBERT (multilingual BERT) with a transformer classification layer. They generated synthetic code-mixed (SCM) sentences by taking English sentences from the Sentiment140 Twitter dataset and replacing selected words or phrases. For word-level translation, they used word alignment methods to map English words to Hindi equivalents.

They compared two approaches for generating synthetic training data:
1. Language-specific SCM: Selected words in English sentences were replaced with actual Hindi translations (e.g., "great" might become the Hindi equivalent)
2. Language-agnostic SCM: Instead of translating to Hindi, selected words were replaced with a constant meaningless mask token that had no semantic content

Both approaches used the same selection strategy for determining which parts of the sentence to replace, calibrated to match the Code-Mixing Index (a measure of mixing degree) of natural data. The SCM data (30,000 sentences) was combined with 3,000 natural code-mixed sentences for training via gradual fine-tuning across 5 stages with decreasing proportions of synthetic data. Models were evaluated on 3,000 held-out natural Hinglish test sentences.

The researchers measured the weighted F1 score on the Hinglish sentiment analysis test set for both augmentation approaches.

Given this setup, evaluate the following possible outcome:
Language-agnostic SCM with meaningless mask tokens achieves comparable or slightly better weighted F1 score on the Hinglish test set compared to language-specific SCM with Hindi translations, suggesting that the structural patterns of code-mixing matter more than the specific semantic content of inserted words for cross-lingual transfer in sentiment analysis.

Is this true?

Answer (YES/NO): YES